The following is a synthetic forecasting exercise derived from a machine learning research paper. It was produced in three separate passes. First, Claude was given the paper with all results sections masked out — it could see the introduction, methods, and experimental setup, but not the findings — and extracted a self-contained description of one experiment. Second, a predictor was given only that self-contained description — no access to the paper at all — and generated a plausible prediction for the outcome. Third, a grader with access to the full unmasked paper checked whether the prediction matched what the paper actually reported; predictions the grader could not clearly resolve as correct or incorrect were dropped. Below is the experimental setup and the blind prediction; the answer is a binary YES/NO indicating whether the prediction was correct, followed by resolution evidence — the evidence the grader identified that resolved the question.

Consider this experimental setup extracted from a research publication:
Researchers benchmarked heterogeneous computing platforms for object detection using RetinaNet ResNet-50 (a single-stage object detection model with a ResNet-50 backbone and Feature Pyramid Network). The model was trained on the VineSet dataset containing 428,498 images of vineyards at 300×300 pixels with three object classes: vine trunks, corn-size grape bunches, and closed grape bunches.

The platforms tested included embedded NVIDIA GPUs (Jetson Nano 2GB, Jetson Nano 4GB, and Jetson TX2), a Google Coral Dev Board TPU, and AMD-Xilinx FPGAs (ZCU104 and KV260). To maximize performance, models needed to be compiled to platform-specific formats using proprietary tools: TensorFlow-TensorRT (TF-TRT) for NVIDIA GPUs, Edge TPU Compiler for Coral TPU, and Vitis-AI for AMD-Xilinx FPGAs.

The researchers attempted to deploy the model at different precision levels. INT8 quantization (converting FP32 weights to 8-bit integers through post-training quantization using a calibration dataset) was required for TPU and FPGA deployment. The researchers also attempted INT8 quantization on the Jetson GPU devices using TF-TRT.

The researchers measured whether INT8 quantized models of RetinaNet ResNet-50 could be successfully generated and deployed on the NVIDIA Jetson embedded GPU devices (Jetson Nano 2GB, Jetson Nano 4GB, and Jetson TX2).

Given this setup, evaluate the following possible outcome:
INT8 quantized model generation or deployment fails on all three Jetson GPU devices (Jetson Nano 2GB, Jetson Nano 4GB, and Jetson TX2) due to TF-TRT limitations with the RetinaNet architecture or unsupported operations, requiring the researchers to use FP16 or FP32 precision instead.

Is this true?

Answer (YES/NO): NO